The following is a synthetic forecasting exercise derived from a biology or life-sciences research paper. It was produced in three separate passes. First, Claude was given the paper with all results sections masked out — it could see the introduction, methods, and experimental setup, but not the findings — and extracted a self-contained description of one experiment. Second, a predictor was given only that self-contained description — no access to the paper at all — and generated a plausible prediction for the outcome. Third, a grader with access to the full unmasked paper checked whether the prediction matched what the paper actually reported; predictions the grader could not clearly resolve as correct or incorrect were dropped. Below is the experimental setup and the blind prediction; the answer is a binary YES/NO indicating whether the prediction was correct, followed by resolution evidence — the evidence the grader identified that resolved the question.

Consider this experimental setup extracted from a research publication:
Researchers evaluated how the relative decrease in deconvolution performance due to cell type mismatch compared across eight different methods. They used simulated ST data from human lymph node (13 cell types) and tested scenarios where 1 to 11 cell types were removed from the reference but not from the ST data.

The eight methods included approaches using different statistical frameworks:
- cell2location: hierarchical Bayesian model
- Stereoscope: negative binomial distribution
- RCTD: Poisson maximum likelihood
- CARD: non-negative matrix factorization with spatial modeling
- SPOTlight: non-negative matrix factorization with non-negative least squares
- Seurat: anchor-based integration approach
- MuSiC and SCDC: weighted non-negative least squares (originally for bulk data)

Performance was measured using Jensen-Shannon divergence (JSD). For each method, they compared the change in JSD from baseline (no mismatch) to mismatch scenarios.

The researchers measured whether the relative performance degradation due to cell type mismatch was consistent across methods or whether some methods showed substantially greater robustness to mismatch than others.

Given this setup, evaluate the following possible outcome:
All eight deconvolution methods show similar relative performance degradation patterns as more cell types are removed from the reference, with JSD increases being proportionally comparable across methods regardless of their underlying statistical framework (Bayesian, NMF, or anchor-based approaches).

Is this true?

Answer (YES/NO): NO